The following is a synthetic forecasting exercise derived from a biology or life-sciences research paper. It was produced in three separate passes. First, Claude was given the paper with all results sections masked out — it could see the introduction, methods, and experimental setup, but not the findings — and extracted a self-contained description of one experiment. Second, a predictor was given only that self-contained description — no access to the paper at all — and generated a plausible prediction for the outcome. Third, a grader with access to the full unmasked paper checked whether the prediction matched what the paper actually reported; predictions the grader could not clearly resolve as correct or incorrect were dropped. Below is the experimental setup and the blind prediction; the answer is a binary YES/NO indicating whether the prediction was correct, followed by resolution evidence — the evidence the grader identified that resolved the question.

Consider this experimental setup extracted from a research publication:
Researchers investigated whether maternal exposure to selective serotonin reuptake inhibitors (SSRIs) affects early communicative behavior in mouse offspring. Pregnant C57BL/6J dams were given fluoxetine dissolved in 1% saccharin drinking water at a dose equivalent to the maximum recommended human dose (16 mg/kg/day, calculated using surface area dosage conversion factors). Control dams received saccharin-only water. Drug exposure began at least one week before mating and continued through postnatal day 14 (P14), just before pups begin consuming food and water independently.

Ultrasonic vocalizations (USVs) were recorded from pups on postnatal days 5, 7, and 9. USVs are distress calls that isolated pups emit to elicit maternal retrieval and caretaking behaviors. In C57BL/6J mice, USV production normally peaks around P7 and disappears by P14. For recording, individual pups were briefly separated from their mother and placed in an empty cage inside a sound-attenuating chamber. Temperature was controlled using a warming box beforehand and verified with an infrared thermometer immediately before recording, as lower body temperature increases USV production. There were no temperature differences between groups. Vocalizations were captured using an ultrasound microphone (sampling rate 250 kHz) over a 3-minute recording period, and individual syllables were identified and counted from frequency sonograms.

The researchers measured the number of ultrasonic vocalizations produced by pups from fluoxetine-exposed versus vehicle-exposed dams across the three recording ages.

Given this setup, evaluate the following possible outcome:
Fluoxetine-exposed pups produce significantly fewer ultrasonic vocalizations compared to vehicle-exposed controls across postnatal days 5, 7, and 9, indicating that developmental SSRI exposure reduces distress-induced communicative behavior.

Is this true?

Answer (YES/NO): YES